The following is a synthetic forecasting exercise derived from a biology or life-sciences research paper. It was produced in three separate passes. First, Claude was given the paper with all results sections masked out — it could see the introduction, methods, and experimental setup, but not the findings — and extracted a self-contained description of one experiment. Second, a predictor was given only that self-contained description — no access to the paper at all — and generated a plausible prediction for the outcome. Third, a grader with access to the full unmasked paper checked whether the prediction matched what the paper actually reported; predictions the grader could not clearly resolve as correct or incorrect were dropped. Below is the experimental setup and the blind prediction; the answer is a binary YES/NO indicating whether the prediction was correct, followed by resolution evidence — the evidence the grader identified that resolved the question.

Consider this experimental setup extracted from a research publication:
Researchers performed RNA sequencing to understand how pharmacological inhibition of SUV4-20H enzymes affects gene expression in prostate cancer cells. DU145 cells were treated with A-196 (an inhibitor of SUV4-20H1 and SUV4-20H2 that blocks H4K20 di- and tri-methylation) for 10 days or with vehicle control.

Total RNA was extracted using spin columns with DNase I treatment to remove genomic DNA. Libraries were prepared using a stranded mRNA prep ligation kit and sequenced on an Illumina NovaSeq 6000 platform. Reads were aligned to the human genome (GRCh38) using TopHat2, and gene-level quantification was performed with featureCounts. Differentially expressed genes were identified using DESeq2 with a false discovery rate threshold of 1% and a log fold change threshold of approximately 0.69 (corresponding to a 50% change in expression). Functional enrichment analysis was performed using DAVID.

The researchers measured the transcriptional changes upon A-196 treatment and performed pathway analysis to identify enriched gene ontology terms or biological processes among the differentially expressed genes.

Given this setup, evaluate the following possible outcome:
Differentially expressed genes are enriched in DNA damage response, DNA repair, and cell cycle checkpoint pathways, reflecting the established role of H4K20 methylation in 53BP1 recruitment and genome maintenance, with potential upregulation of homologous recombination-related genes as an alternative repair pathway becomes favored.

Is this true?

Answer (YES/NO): NO